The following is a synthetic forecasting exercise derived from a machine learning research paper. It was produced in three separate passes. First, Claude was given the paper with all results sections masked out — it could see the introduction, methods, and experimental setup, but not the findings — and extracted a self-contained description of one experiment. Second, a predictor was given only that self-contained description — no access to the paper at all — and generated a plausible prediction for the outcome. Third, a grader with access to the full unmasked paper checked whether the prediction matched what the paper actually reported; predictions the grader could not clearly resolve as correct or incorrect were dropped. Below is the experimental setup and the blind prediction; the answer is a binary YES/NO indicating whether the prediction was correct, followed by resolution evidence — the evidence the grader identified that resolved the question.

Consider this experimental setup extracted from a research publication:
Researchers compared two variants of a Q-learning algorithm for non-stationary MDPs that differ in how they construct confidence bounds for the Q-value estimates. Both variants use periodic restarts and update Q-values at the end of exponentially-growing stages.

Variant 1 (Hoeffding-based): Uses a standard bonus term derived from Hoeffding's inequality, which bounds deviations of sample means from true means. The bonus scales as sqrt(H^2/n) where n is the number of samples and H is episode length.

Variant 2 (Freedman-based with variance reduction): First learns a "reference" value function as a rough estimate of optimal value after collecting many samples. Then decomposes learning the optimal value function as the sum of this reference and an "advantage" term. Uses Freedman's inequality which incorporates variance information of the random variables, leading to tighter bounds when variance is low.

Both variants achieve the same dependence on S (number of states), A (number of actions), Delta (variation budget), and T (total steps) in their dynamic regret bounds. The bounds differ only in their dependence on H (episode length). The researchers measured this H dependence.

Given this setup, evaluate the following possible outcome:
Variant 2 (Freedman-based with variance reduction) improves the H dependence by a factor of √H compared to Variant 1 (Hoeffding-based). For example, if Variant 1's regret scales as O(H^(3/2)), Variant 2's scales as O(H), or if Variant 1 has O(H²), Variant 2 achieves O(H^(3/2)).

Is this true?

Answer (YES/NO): NO